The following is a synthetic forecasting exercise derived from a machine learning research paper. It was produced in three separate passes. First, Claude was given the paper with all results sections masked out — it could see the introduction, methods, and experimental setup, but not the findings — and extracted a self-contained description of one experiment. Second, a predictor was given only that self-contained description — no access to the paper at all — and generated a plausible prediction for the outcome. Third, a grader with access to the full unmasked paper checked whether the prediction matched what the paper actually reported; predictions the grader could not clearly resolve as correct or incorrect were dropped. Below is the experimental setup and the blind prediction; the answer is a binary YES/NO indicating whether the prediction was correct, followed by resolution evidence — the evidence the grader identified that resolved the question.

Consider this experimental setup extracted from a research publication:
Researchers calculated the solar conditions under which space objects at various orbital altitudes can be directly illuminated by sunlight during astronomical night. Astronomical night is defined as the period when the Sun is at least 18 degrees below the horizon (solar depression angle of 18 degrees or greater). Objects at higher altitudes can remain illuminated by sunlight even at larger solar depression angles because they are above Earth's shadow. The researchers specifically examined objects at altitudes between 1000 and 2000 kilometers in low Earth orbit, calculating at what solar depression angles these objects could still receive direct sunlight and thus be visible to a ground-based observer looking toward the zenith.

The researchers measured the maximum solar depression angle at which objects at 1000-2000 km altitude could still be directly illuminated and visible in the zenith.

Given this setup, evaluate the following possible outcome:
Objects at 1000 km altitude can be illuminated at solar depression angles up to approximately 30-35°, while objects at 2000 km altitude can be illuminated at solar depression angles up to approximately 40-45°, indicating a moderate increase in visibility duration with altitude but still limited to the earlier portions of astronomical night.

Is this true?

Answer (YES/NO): NO